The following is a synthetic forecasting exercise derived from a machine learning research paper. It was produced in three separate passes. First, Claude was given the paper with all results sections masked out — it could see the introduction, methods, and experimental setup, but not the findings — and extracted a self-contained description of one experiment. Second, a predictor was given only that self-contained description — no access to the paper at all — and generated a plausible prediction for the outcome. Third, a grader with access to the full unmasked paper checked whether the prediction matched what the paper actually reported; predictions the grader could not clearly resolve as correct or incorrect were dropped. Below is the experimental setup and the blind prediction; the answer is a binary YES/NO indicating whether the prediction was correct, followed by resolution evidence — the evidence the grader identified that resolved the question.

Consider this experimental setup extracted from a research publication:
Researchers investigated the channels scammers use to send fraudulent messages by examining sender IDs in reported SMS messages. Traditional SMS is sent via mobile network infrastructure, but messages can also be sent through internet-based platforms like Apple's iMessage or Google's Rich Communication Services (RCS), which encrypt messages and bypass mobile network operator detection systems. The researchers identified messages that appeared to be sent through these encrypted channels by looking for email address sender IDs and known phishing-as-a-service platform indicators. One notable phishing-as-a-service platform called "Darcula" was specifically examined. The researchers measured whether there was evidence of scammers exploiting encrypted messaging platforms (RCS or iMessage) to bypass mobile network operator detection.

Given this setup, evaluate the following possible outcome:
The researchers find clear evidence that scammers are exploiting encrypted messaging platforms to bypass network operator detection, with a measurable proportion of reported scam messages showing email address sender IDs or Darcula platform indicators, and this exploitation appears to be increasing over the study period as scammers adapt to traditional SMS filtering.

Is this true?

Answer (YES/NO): NO